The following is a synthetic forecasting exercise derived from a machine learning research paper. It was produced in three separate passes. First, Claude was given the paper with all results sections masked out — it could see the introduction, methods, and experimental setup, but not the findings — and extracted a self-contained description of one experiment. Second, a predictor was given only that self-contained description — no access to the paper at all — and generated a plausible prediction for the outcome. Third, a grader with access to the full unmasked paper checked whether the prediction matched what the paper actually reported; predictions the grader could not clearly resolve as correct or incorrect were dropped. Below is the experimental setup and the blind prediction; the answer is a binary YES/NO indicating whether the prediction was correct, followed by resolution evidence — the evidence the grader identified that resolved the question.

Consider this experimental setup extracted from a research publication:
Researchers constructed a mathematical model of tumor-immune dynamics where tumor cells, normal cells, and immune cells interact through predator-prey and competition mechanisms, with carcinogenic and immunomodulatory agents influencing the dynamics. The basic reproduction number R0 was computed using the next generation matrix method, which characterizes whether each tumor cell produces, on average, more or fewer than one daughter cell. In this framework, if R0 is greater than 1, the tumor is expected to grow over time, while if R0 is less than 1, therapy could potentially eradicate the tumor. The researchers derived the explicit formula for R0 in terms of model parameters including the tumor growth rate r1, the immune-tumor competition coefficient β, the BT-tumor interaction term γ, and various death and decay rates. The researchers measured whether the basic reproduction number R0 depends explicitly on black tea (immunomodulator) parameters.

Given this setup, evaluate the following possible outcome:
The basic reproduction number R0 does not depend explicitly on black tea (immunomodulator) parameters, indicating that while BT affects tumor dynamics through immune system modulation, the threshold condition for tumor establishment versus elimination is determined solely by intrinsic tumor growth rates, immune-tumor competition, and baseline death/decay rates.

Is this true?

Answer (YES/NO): NO